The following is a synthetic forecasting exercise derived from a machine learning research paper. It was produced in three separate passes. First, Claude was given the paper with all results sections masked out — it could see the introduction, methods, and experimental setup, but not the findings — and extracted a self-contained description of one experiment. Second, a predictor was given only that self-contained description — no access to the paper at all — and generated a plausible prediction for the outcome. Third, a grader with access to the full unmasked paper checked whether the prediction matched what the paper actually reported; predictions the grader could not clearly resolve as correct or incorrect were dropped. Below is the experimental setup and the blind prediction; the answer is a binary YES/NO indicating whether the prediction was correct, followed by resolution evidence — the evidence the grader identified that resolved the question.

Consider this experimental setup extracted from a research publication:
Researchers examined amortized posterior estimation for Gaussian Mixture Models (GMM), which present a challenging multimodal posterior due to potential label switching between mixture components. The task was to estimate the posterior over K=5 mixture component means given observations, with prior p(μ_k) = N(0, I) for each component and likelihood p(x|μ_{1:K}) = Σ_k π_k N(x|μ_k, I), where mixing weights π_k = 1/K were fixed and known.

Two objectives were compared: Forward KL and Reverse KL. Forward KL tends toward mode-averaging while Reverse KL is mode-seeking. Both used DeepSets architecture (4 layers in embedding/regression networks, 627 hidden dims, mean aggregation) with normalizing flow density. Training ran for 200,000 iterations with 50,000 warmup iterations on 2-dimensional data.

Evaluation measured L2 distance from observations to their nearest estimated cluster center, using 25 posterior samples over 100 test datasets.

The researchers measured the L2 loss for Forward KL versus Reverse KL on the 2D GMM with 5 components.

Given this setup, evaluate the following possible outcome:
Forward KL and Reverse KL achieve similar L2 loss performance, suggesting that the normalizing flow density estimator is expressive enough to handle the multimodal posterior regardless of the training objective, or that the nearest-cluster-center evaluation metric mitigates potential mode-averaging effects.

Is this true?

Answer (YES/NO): NO